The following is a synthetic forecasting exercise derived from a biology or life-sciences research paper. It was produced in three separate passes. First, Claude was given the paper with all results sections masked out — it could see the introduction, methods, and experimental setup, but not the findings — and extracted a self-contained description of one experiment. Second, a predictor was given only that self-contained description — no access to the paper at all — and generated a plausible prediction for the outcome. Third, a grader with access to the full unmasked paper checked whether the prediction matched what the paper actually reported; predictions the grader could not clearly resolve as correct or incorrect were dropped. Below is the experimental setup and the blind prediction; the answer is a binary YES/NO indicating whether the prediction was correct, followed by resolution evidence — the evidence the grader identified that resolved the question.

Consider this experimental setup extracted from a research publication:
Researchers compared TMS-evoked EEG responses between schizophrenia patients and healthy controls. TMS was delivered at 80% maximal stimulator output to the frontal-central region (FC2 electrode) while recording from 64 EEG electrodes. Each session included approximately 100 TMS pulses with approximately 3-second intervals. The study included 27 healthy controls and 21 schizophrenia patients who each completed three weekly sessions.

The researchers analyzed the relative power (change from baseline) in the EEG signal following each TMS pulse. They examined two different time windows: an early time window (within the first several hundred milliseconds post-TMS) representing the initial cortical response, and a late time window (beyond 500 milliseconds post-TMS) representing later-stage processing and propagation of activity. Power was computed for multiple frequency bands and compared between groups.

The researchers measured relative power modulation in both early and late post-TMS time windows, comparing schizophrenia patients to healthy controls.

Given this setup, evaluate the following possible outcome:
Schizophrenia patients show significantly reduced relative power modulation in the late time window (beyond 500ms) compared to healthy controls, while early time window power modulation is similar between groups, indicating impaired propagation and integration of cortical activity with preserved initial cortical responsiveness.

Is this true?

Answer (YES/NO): NO